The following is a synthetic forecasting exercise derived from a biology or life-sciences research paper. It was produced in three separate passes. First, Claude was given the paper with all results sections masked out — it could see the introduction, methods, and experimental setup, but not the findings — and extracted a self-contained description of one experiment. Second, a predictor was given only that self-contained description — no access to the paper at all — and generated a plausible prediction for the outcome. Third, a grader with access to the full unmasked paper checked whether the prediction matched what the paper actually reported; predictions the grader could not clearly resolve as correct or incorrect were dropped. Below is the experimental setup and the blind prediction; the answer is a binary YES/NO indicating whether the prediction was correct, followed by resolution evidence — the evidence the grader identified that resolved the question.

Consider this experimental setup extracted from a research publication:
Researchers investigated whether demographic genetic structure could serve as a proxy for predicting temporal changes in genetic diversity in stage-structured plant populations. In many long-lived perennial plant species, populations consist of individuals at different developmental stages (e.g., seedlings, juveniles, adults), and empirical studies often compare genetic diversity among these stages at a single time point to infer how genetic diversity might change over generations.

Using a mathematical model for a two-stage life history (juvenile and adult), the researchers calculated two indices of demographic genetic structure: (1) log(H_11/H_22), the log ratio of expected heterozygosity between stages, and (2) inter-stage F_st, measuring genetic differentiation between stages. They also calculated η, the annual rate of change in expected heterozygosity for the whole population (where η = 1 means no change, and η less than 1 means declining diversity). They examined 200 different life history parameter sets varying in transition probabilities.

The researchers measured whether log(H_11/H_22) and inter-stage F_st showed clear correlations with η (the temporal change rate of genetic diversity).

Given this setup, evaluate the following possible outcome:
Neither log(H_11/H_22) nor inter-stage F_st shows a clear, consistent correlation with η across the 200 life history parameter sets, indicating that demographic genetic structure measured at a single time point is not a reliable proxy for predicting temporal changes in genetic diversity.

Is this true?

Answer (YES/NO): YES